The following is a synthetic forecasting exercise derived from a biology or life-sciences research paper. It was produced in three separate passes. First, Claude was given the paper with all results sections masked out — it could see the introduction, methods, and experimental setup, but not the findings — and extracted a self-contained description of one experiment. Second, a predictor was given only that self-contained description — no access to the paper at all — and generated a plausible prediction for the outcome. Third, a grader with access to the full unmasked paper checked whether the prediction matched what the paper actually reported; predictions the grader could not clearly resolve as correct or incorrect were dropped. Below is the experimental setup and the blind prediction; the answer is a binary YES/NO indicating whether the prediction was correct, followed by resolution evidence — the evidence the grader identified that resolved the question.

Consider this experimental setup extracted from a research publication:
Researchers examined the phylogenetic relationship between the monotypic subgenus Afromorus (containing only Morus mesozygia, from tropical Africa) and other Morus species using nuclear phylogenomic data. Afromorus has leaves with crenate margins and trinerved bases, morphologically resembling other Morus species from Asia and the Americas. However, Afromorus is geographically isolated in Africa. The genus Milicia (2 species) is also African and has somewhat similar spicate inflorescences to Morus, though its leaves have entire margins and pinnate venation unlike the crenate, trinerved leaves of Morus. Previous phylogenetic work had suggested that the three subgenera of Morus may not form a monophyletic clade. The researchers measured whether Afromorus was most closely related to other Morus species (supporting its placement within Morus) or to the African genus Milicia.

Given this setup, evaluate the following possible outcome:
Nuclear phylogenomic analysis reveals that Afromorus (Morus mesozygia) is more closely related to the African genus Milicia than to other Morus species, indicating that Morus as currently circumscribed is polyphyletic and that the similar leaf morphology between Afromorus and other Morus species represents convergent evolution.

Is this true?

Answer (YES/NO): YES